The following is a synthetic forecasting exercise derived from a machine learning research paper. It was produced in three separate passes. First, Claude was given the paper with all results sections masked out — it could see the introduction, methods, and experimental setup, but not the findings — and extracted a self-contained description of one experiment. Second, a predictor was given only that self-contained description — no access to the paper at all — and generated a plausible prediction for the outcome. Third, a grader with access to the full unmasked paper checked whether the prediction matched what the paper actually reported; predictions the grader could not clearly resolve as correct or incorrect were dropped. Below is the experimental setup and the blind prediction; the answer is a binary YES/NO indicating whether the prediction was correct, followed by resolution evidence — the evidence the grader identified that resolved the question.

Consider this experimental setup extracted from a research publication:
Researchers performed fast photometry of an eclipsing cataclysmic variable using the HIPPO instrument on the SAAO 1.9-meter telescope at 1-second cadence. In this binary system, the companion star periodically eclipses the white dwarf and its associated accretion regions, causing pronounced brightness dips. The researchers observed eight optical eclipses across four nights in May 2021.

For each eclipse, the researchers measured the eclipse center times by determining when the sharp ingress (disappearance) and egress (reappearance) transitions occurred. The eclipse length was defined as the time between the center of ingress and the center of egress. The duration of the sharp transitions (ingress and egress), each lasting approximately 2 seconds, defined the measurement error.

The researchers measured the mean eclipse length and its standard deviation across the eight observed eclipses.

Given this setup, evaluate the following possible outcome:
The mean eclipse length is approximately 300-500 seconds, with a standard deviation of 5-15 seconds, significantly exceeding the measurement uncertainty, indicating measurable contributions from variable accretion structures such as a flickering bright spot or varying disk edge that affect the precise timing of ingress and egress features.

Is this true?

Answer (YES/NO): NO